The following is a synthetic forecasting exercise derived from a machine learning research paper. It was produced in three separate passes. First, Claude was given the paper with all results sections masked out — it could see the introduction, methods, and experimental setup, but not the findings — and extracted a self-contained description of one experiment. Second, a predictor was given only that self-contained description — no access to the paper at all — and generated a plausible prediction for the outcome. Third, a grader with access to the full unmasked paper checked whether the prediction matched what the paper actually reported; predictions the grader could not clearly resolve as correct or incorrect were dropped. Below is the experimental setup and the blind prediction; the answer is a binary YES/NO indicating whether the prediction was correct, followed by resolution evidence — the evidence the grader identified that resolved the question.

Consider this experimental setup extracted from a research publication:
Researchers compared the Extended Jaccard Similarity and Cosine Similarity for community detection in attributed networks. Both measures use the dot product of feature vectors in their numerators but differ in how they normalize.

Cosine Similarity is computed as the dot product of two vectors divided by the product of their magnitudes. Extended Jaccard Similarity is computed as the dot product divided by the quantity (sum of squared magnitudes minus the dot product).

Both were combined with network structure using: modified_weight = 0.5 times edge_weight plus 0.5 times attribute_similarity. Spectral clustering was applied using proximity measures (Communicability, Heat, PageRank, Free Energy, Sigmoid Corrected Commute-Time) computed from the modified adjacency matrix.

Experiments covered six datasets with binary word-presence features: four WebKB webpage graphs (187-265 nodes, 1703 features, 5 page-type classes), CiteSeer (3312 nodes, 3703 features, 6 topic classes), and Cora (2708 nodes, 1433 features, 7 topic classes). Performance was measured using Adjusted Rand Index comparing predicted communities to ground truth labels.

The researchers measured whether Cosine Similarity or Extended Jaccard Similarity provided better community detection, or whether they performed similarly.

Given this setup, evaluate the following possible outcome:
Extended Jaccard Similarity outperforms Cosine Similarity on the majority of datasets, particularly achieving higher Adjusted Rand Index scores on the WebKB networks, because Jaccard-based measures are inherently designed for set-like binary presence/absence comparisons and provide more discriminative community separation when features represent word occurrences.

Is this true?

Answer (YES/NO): NO